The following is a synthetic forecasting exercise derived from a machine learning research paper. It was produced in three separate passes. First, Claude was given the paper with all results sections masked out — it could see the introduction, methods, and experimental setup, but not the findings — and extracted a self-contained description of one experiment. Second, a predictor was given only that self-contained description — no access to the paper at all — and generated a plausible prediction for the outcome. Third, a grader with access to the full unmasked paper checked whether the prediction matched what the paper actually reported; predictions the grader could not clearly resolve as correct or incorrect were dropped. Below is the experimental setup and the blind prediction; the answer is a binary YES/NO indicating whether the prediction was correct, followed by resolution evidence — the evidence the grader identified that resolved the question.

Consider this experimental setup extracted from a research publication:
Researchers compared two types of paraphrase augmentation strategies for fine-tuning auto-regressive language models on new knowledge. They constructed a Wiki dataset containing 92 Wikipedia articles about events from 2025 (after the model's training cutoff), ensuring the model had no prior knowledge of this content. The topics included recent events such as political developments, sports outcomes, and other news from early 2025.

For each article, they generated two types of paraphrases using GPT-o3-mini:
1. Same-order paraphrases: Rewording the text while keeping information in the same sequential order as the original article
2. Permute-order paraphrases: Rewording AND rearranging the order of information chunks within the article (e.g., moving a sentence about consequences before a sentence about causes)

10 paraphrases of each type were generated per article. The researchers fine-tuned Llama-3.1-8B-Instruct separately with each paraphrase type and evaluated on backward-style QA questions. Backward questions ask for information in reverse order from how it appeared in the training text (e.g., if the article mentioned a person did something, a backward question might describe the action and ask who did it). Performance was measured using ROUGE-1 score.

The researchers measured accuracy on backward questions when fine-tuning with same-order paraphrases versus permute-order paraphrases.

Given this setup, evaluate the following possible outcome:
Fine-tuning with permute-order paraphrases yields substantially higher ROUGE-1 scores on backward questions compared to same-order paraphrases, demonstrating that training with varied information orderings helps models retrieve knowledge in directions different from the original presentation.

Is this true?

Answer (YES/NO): YES